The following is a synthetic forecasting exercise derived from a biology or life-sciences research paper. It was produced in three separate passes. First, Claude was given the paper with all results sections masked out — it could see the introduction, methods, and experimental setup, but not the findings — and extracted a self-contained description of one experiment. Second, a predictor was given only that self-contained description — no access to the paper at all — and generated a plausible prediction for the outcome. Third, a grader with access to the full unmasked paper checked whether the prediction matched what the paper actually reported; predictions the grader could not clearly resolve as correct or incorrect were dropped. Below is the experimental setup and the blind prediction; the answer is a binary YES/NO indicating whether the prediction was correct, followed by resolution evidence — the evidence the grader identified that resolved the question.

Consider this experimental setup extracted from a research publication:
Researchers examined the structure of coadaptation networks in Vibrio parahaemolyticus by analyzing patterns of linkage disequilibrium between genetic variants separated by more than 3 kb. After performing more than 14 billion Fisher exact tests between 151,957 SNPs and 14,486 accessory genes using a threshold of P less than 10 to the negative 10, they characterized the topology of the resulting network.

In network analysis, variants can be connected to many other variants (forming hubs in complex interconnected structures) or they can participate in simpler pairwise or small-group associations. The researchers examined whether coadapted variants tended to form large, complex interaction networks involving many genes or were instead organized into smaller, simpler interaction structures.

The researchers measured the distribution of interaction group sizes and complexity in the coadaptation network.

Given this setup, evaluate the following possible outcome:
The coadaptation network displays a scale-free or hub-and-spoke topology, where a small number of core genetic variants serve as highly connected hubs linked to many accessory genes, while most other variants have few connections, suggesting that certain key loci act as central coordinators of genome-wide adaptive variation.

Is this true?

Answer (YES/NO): NO